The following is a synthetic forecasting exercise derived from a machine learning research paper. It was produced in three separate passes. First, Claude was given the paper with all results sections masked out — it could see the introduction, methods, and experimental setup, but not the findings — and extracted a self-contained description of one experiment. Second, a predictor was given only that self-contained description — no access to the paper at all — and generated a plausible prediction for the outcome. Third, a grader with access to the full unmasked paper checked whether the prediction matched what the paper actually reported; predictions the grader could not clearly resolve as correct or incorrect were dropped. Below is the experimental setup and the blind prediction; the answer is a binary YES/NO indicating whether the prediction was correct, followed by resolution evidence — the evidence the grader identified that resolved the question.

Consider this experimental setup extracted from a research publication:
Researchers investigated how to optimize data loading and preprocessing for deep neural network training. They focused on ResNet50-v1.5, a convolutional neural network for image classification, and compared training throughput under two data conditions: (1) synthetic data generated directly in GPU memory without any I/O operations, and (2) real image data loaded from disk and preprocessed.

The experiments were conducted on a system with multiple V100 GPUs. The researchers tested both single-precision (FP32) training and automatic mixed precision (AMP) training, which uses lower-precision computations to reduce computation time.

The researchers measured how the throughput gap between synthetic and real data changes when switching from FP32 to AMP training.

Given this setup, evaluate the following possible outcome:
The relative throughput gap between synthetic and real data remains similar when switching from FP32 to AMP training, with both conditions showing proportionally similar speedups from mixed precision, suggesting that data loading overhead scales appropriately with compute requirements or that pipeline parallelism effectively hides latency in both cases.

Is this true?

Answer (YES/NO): NO